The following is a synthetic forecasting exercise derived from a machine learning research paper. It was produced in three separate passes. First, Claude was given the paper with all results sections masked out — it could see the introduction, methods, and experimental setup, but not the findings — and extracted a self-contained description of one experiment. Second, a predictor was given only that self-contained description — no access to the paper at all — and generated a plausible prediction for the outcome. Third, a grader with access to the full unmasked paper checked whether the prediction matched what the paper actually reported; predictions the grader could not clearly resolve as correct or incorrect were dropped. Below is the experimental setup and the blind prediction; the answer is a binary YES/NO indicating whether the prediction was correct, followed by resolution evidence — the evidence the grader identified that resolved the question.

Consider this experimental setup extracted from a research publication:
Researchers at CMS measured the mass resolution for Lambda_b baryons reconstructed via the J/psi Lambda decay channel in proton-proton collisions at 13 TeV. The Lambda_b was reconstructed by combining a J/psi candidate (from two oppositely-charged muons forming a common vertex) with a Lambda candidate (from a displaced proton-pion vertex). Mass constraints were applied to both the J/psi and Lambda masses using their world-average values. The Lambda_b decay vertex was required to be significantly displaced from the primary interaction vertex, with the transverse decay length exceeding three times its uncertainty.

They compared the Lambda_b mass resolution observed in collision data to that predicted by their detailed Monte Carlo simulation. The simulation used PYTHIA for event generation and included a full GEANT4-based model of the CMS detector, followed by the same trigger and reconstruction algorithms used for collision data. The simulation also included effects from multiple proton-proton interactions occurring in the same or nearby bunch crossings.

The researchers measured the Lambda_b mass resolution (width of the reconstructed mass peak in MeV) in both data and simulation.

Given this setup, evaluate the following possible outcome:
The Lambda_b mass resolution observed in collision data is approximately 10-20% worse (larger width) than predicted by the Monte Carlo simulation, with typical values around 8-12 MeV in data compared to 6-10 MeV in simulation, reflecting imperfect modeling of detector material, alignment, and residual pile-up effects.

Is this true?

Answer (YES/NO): NO